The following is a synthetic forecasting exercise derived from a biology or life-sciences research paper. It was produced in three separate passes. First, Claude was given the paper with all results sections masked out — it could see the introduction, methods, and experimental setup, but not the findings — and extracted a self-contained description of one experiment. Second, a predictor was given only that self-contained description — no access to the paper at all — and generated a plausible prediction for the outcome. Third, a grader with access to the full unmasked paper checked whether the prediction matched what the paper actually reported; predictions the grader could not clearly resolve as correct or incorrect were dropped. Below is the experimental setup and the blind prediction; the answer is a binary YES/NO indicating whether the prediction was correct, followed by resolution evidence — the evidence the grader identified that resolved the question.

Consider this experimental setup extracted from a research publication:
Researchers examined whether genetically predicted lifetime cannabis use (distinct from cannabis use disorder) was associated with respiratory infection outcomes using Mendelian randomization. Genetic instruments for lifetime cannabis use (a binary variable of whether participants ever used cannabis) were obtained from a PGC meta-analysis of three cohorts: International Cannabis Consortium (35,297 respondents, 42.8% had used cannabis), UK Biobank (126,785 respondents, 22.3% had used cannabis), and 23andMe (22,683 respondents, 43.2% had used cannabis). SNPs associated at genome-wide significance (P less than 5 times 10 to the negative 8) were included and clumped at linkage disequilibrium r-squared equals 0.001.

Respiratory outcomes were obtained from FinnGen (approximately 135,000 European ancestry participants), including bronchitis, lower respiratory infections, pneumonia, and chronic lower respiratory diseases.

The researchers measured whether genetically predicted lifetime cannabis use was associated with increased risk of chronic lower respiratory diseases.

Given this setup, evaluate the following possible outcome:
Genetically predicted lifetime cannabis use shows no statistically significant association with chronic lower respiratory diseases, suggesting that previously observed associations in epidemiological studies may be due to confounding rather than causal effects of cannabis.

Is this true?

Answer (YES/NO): YES